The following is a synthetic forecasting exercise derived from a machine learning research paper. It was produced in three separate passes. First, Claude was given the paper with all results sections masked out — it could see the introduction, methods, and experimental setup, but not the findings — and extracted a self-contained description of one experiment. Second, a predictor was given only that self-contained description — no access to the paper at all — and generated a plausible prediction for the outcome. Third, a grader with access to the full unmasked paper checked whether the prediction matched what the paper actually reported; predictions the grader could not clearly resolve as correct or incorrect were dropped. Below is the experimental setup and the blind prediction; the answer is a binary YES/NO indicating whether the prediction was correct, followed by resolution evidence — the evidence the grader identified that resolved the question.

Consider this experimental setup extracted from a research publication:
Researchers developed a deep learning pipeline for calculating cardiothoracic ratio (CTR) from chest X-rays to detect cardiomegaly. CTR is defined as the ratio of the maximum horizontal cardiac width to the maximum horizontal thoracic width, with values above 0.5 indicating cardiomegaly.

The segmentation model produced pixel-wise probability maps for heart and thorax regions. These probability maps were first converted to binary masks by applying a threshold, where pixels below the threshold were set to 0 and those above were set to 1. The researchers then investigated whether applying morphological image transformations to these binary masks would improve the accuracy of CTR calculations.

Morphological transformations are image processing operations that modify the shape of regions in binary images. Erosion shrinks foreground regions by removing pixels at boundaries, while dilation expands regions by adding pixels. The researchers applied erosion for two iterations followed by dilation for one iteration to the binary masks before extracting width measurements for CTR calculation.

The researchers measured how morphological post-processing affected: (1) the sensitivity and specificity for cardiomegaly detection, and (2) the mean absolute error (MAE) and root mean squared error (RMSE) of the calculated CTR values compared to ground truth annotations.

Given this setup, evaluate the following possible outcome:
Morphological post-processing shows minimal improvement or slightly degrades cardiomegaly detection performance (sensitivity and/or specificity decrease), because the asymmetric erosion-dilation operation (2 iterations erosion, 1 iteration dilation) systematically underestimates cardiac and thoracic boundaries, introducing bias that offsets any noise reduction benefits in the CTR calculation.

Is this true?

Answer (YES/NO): NO